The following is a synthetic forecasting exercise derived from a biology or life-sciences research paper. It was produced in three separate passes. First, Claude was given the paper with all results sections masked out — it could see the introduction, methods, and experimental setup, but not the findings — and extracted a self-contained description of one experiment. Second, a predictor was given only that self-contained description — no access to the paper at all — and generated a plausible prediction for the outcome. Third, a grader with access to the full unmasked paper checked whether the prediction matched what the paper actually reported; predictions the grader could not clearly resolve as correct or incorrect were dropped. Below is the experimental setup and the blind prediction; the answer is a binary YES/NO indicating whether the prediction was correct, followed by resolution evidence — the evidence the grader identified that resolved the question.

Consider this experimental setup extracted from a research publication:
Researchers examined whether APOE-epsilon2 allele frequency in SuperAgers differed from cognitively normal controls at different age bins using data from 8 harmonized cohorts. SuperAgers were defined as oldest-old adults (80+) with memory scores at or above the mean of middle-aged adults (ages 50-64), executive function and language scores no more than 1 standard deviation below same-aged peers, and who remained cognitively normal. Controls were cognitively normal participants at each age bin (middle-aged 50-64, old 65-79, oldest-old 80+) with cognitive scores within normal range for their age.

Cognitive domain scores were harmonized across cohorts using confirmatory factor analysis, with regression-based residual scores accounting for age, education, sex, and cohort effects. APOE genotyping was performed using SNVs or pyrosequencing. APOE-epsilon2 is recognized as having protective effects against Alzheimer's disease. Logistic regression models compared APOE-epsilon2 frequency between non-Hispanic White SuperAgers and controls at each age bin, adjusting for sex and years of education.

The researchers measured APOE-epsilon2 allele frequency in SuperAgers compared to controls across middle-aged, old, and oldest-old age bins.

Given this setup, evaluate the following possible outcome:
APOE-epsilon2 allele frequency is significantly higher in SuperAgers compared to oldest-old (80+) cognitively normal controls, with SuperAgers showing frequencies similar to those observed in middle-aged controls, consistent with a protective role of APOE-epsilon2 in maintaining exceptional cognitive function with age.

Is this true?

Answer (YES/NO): NO